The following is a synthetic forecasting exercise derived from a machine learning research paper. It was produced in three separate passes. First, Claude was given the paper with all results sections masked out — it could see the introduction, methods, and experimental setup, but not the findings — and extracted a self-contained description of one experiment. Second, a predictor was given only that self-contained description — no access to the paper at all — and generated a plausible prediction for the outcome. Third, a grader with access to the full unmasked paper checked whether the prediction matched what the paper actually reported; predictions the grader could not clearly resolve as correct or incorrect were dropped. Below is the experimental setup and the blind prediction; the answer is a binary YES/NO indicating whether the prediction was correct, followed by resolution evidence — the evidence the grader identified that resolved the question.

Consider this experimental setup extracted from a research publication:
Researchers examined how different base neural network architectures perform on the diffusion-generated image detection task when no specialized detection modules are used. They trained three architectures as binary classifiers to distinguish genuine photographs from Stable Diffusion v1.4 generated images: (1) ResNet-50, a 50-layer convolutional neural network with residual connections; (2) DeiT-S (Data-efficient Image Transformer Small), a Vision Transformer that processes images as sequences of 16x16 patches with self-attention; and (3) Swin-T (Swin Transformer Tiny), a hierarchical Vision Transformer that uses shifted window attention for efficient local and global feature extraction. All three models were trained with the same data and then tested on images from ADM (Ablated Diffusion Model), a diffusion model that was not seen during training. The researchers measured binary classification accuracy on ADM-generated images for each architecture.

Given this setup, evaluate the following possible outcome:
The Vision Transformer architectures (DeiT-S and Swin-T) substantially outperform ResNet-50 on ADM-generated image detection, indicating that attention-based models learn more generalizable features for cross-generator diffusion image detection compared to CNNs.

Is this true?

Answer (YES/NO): NO